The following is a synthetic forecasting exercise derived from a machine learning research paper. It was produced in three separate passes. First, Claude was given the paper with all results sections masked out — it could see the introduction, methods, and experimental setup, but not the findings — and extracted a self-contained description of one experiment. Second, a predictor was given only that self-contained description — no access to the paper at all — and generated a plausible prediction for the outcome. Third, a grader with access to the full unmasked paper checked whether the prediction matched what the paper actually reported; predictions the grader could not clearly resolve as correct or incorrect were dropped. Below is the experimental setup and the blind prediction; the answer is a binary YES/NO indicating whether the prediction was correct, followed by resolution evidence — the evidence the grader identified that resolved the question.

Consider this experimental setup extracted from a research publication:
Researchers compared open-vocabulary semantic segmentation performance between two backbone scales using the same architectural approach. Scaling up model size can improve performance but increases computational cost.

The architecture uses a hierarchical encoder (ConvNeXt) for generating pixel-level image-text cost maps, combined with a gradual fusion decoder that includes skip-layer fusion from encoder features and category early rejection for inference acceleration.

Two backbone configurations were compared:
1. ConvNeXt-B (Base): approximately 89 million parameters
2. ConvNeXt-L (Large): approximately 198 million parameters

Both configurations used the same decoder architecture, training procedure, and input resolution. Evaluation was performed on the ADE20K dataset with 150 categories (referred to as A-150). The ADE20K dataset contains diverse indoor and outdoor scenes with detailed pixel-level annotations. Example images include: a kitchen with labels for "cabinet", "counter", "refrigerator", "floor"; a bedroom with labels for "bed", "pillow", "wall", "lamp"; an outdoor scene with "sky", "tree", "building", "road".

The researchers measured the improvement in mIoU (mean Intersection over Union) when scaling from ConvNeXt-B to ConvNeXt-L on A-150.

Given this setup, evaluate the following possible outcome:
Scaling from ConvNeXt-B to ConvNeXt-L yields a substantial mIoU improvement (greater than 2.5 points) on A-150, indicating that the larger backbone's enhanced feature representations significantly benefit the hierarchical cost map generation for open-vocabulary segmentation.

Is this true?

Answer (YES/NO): YES